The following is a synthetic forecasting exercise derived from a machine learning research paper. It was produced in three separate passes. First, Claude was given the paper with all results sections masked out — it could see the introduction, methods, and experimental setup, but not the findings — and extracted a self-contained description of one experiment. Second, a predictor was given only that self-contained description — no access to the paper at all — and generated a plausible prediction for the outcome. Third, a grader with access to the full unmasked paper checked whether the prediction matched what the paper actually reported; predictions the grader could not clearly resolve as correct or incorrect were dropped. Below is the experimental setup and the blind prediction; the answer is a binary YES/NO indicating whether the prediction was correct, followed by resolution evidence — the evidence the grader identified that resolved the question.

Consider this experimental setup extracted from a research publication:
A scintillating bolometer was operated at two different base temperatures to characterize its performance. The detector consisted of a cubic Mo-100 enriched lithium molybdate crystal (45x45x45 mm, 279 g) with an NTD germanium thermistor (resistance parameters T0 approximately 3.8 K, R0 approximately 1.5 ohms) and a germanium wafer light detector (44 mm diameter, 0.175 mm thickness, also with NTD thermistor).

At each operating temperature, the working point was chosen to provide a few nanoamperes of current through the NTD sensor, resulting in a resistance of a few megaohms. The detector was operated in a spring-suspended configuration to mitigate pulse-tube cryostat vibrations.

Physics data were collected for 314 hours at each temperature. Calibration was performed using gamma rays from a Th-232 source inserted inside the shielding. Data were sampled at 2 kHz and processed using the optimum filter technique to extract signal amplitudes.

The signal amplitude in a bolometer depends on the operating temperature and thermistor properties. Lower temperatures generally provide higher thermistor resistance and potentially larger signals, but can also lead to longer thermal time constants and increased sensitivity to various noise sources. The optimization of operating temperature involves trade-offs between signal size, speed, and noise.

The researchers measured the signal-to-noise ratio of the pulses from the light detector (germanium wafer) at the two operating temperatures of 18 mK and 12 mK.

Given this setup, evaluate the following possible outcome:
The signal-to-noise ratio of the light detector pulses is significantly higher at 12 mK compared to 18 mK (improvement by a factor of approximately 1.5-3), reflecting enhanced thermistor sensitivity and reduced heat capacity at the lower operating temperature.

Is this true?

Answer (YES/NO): YES